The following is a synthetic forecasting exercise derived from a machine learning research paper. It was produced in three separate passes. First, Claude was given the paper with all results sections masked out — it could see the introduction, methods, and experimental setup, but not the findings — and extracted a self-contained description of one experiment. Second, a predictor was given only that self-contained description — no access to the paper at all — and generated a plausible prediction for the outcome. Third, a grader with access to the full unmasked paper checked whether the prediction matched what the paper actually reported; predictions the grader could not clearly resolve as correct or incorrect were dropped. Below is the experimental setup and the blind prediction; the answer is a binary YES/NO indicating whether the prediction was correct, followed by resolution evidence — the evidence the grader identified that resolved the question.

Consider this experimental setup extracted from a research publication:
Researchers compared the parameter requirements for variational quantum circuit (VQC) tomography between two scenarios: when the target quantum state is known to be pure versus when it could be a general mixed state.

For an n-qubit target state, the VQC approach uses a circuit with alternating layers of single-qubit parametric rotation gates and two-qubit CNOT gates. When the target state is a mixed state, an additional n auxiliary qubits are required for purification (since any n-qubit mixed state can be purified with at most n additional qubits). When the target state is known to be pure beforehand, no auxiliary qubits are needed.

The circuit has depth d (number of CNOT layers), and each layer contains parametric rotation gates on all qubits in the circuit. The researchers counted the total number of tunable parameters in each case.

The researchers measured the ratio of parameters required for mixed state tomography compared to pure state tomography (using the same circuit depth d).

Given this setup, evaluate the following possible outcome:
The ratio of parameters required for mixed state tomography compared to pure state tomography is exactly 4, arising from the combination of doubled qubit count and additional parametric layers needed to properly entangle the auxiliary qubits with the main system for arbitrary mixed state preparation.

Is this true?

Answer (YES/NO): NO